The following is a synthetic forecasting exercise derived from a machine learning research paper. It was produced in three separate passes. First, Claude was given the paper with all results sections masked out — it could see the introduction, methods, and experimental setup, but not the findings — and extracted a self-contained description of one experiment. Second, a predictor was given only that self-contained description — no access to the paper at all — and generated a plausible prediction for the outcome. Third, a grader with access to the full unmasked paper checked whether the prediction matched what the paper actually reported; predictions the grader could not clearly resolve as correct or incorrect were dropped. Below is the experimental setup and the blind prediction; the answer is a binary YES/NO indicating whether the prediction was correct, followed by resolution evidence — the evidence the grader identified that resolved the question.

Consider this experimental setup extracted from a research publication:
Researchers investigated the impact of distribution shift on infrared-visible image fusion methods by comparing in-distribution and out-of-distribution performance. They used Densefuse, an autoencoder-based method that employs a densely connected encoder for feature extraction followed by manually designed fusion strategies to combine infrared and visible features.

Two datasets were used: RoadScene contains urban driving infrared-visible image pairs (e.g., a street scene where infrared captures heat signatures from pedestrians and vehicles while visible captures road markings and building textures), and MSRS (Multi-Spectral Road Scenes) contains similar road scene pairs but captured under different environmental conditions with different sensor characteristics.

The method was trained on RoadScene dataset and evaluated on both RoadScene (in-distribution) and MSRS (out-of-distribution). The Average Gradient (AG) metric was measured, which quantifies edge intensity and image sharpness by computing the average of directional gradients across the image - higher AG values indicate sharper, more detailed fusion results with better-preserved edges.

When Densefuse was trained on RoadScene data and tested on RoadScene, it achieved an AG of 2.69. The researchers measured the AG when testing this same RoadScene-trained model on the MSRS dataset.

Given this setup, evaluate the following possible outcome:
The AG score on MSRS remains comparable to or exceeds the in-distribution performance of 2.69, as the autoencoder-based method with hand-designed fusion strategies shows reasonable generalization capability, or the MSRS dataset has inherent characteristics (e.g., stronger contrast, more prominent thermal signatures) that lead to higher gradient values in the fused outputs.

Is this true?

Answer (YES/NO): NO